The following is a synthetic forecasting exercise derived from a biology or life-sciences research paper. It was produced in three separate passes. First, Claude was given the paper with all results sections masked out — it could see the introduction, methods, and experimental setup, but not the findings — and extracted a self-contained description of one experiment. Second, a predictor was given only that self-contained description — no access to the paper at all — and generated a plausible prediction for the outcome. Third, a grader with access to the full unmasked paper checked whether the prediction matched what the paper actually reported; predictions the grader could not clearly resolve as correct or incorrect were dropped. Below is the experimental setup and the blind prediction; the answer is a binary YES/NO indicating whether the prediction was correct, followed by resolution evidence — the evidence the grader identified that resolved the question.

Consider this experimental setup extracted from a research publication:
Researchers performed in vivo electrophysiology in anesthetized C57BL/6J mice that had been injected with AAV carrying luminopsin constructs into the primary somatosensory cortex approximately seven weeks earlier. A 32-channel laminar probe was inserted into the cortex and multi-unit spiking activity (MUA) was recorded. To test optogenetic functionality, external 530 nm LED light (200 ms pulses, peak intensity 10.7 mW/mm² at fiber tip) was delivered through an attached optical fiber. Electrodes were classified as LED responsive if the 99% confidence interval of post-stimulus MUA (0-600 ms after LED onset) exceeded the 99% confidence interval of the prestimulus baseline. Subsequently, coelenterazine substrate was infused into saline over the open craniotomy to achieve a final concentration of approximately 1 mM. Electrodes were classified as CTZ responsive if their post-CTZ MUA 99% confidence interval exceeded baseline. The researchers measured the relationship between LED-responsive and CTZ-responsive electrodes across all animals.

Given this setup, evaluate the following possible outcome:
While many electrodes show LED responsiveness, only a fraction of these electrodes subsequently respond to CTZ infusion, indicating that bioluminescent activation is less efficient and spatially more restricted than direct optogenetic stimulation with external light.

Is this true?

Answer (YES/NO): YES